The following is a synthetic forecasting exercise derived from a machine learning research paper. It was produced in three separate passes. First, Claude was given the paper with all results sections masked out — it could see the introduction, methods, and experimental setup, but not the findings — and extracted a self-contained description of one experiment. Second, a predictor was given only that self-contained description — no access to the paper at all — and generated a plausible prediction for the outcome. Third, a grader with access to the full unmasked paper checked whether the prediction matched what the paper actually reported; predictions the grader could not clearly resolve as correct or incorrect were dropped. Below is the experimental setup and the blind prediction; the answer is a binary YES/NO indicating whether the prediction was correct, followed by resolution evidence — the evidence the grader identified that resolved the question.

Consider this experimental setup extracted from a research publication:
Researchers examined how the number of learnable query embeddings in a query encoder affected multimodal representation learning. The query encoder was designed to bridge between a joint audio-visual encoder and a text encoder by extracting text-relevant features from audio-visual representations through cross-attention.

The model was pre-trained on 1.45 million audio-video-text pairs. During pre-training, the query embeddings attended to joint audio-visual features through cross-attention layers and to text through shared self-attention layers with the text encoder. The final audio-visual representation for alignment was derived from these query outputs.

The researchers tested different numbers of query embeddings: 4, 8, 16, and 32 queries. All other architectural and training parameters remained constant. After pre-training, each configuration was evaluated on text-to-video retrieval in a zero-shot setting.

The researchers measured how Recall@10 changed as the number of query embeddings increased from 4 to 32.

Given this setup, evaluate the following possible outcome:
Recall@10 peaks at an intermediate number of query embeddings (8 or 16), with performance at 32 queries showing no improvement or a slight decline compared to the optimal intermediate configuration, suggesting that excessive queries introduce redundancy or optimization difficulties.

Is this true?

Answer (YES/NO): YES